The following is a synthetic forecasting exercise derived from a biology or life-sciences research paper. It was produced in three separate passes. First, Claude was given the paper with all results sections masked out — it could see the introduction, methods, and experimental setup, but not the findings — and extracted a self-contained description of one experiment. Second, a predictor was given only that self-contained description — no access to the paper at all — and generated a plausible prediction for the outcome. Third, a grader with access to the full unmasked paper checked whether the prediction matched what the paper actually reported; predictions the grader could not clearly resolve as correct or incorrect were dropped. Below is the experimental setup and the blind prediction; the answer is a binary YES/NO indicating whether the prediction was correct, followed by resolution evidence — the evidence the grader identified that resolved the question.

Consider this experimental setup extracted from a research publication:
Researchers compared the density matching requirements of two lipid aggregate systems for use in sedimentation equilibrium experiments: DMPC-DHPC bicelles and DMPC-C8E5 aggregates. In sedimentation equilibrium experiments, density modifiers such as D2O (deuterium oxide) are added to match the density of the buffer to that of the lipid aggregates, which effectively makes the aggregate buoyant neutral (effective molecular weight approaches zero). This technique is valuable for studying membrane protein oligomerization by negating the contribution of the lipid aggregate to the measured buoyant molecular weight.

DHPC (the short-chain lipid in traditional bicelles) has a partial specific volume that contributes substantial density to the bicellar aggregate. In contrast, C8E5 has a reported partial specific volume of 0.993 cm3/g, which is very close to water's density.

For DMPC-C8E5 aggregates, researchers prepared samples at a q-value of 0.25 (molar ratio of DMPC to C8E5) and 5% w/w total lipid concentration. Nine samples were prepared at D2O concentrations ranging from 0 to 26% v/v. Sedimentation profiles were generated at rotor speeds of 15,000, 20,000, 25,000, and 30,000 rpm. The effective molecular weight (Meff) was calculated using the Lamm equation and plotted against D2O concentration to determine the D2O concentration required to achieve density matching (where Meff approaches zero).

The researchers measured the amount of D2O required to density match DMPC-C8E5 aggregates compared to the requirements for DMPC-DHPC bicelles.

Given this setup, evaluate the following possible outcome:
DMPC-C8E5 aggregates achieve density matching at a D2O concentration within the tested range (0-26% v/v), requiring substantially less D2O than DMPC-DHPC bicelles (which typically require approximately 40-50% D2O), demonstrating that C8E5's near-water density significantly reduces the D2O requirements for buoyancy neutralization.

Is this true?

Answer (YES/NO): NO